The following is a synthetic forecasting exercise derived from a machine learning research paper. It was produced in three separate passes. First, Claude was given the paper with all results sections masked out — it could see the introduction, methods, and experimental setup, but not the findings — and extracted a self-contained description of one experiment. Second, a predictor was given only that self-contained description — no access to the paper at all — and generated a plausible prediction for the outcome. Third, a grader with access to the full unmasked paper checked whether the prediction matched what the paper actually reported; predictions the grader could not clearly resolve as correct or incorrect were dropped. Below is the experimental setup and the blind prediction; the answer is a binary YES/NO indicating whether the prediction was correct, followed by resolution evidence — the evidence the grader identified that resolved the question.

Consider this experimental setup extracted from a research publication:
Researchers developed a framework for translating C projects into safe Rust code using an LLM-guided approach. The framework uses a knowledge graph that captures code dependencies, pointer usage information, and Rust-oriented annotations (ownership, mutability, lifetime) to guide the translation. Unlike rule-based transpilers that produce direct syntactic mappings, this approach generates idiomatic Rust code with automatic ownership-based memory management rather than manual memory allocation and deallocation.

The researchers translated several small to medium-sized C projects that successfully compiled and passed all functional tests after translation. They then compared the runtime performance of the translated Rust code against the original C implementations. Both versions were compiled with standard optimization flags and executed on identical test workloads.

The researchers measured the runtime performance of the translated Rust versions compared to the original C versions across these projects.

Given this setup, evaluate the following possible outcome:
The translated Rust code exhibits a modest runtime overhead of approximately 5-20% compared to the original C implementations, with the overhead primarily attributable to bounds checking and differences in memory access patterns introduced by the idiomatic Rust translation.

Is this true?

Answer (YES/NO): NO